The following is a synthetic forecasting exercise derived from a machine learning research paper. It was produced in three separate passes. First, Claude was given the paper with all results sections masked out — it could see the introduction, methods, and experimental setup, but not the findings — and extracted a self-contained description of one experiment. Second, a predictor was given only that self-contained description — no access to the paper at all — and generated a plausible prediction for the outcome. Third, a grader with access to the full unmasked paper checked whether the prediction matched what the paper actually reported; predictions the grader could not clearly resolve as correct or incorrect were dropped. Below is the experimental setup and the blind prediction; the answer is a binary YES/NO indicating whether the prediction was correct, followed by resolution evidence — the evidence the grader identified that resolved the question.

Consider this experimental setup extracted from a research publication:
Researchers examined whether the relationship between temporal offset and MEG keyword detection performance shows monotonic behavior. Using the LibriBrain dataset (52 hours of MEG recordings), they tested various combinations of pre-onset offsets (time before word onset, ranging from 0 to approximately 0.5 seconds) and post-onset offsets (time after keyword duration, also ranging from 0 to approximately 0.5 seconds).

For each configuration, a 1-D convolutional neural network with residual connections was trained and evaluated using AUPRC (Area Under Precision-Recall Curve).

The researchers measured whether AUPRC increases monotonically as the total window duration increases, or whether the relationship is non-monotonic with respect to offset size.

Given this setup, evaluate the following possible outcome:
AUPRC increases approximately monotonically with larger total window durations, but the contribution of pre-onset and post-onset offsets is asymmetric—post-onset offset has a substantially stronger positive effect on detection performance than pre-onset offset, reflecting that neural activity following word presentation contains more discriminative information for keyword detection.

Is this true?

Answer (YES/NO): NO